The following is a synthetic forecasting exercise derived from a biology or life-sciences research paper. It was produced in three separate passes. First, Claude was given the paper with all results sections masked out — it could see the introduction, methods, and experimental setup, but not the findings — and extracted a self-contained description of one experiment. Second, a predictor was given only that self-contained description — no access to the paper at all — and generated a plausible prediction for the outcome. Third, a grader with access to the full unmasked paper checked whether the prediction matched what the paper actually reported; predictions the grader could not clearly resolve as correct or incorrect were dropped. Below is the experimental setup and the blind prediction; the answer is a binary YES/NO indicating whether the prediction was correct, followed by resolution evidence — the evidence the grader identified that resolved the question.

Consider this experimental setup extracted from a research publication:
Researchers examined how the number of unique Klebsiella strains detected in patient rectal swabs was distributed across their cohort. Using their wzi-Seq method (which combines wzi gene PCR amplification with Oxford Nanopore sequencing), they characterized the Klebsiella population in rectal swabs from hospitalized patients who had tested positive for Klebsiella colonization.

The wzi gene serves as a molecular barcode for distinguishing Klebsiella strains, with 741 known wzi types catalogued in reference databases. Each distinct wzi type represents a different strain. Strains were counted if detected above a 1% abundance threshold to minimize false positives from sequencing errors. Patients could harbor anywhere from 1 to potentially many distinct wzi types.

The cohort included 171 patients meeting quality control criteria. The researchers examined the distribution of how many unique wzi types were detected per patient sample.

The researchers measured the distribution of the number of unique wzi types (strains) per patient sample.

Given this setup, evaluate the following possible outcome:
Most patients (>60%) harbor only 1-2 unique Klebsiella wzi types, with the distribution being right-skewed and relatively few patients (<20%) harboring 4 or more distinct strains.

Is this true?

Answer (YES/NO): YES